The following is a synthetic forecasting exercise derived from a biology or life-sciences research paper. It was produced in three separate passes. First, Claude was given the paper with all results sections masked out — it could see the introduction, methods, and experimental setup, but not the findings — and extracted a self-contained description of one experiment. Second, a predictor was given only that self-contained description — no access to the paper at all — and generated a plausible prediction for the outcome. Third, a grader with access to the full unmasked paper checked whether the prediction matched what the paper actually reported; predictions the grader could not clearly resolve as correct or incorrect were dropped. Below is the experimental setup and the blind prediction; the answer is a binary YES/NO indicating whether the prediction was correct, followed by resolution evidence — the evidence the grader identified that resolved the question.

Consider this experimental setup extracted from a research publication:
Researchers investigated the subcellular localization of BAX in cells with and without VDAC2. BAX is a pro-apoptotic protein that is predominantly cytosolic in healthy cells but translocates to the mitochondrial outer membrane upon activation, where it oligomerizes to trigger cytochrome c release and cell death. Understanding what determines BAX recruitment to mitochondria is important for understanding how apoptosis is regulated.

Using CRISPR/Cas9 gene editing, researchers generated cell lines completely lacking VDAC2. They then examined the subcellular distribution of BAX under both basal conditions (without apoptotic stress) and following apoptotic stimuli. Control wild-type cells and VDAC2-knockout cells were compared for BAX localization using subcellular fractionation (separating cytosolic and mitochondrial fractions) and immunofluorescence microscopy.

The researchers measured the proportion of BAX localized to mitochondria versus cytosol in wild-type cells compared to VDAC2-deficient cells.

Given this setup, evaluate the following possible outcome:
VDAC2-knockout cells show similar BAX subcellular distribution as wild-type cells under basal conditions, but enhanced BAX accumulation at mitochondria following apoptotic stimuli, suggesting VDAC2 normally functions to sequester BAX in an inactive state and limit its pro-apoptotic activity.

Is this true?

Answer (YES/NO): NO